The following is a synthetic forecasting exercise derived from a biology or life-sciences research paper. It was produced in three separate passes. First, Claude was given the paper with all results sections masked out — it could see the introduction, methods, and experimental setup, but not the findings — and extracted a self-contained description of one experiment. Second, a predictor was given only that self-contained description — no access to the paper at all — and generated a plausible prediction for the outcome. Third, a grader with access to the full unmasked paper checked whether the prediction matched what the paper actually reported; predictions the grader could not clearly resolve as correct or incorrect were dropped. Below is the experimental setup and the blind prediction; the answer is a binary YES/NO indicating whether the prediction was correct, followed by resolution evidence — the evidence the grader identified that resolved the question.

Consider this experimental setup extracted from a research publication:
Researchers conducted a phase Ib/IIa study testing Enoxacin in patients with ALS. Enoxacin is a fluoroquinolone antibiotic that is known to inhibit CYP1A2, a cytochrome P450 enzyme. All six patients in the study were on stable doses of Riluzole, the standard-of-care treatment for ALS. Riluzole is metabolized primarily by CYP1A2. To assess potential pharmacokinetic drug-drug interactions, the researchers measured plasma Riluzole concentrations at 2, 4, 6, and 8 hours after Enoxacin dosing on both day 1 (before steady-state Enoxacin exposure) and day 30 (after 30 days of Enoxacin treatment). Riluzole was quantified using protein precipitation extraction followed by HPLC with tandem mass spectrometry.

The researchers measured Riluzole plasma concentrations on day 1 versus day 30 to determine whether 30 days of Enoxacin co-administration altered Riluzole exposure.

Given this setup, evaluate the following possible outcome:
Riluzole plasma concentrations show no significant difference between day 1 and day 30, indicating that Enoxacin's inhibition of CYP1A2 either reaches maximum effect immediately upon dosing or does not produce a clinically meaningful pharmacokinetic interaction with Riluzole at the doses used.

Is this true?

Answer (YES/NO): NO